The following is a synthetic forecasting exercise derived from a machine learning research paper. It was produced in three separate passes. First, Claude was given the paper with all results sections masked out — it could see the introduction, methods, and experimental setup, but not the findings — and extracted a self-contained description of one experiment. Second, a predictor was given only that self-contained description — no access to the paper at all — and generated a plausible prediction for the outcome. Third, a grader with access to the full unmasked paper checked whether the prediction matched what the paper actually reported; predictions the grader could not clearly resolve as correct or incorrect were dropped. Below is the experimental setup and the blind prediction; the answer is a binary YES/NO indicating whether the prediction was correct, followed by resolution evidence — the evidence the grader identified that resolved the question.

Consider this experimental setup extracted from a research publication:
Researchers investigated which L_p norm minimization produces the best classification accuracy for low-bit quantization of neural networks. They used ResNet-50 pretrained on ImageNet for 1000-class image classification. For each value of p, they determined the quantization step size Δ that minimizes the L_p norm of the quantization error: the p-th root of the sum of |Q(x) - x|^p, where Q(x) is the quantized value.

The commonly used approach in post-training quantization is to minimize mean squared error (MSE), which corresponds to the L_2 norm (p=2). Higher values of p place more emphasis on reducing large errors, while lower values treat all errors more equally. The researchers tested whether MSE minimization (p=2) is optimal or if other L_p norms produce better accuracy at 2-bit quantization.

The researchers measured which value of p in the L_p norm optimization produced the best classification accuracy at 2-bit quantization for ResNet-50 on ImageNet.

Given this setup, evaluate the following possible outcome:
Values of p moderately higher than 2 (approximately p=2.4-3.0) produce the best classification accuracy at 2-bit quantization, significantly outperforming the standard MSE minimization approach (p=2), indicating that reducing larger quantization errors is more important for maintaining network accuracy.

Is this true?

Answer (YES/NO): NO